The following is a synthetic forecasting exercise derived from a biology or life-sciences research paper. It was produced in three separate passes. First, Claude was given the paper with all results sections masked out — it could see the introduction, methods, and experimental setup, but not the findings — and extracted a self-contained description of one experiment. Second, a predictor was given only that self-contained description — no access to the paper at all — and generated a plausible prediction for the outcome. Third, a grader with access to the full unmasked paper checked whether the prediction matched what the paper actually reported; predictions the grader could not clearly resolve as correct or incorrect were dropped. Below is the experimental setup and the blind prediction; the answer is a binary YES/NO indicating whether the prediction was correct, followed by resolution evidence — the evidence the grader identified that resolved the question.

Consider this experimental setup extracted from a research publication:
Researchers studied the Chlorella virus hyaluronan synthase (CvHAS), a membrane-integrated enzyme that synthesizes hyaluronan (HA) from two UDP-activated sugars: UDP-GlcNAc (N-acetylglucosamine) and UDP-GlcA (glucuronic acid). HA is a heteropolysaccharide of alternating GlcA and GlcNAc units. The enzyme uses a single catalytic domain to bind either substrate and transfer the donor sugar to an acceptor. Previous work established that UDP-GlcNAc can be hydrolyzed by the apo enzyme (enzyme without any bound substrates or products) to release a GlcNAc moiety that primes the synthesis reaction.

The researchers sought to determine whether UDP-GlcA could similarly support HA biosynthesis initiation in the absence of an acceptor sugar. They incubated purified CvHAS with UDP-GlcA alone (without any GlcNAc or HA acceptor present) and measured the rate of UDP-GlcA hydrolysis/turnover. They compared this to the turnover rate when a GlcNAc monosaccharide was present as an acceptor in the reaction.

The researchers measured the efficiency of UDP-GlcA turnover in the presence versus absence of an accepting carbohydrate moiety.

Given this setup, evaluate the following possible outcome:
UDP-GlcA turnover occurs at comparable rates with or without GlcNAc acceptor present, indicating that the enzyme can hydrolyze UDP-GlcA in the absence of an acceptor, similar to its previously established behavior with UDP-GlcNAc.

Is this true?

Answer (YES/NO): NO